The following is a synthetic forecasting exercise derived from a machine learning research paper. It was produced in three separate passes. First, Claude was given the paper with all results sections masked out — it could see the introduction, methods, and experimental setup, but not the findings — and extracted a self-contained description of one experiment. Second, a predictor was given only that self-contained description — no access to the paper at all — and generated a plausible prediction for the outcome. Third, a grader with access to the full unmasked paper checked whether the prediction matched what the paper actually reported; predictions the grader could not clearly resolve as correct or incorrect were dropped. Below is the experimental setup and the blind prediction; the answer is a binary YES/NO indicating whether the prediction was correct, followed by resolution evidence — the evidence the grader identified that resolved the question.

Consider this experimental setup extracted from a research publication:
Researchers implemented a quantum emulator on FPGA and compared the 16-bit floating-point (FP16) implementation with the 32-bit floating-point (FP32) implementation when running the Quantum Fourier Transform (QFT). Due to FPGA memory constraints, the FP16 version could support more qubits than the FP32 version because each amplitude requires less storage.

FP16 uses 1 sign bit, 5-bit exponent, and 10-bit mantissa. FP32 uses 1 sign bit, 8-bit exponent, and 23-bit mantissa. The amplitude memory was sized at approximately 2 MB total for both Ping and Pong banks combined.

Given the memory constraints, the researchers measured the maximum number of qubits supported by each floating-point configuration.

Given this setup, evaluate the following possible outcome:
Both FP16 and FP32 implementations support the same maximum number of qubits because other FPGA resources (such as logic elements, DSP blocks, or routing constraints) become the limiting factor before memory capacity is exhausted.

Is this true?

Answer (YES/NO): NO